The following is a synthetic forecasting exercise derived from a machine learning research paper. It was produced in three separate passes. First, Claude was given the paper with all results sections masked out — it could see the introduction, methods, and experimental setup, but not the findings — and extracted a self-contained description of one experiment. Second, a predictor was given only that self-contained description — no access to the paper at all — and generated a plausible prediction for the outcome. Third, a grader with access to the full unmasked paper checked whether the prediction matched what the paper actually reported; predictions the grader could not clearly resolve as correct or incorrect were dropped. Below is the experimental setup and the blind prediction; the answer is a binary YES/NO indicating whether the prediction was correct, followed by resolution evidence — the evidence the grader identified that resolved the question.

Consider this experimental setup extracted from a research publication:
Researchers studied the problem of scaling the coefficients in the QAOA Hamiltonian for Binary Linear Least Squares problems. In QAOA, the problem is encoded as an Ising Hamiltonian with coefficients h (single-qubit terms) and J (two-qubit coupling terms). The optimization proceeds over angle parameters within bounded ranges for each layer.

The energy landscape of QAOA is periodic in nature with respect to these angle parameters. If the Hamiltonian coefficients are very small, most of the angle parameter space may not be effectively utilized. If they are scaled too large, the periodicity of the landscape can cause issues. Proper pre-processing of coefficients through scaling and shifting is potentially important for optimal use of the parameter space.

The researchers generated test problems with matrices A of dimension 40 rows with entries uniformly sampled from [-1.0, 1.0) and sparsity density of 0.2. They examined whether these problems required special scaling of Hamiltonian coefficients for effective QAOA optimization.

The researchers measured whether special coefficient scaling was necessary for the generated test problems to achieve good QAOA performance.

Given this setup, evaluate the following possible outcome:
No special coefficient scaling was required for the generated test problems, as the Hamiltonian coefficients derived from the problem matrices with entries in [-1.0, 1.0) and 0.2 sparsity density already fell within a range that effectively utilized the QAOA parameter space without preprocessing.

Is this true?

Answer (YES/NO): YES